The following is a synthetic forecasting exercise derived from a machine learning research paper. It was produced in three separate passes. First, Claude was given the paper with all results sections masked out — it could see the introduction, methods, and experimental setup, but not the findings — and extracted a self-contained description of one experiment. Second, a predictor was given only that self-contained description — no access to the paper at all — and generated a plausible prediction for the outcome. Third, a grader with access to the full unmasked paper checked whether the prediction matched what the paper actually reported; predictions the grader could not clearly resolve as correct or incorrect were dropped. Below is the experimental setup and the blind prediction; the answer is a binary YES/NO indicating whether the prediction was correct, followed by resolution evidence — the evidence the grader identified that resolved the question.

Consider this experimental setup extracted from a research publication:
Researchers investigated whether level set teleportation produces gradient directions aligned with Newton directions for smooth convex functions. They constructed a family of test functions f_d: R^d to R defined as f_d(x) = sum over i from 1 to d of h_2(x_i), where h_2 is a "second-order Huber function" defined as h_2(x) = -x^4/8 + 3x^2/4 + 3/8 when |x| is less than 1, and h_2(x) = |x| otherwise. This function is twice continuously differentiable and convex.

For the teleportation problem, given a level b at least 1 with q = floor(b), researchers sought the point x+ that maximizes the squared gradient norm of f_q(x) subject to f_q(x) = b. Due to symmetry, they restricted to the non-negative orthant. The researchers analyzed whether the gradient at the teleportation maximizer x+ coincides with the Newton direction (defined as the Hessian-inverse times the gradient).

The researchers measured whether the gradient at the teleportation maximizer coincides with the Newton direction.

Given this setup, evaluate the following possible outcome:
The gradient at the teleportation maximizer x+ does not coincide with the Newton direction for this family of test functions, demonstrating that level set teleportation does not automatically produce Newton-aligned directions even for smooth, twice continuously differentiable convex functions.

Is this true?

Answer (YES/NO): YES